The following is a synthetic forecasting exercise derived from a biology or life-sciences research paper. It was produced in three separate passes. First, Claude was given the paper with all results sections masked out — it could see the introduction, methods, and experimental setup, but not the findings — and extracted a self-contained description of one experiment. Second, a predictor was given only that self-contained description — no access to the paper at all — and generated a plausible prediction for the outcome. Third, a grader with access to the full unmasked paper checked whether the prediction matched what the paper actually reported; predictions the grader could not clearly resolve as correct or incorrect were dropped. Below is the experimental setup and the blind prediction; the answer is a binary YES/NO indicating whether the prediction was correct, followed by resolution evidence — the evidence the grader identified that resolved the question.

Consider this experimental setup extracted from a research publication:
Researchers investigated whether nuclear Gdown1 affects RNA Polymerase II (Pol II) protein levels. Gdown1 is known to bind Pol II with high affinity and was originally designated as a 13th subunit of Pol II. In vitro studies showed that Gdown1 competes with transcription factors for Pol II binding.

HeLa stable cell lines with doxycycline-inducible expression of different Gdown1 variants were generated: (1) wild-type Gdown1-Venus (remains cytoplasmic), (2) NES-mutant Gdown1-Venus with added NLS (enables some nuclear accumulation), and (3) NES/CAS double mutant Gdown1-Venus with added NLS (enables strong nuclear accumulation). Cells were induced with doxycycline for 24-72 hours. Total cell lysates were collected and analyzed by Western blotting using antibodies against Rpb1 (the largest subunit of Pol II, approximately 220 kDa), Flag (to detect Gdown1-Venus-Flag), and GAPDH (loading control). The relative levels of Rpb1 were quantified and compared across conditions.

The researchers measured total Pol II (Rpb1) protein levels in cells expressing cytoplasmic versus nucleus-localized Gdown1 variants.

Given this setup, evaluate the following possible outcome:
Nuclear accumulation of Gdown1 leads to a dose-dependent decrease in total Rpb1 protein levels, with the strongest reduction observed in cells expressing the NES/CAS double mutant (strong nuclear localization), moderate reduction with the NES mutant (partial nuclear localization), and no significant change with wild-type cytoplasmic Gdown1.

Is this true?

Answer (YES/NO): NO